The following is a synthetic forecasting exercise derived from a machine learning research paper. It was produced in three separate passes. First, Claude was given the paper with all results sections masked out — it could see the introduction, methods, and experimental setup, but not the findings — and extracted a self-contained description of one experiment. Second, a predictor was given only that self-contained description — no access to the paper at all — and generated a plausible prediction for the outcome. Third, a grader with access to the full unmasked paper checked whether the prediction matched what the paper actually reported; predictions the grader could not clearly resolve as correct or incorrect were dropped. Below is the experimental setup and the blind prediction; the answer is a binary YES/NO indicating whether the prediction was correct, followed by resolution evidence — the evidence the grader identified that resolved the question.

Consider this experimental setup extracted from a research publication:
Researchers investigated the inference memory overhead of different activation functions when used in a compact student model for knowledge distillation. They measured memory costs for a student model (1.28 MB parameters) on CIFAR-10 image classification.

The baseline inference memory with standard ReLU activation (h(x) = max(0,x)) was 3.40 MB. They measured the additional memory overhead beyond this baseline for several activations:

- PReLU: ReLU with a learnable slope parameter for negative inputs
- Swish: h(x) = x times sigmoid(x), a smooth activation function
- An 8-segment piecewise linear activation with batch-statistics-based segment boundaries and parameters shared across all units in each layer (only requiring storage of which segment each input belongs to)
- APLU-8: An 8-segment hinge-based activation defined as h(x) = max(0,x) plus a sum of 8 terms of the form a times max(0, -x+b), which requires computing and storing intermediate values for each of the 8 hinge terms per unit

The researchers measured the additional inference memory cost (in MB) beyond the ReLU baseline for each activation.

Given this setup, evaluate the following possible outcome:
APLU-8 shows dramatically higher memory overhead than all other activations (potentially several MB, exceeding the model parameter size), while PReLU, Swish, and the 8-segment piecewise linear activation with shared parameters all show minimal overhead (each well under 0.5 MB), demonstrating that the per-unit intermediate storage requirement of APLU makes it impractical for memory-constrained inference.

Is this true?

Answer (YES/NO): NO